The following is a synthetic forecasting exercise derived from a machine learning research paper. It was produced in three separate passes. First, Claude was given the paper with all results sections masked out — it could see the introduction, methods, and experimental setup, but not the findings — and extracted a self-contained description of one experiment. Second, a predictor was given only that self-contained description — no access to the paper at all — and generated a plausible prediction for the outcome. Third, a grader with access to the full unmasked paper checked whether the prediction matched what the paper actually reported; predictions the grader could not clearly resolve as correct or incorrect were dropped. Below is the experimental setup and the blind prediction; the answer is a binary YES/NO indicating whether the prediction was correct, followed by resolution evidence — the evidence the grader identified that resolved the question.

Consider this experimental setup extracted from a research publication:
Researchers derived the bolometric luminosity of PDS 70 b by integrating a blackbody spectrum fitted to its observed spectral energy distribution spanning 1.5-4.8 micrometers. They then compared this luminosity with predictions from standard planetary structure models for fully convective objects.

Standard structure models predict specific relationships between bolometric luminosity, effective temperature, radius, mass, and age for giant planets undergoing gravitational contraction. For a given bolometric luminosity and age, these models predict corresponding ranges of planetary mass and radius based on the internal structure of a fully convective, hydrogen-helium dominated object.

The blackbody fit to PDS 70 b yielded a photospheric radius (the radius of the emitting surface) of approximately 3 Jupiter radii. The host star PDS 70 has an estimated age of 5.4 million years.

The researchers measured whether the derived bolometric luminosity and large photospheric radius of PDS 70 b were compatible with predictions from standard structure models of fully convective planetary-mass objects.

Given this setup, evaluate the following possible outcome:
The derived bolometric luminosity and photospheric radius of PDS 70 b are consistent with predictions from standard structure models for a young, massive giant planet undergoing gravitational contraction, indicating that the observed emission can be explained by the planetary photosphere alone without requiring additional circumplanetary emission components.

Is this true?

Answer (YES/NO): NO